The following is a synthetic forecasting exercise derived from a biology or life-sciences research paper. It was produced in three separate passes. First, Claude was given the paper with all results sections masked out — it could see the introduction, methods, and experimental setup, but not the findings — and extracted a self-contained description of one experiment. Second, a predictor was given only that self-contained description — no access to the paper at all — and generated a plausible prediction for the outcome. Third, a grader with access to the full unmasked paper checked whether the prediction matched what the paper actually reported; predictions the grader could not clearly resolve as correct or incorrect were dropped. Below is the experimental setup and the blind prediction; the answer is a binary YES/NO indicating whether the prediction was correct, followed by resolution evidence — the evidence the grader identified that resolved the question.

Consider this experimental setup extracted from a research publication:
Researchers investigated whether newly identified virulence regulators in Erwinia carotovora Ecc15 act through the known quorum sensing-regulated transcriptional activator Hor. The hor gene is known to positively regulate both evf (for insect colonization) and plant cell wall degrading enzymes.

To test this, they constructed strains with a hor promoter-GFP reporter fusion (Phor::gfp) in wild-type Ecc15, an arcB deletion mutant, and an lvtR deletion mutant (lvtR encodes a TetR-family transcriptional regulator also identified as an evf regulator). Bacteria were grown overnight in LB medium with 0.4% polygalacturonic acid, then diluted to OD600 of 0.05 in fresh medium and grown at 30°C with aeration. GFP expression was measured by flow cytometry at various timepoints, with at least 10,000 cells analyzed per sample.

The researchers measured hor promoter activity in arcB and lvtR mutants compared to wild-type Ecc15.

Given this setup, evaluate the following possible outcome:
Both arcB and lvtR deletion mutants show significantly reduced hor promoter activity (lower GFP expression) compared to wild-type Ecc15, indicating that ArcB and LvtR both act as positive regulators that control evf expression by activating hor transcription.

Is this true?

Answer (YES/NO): YES